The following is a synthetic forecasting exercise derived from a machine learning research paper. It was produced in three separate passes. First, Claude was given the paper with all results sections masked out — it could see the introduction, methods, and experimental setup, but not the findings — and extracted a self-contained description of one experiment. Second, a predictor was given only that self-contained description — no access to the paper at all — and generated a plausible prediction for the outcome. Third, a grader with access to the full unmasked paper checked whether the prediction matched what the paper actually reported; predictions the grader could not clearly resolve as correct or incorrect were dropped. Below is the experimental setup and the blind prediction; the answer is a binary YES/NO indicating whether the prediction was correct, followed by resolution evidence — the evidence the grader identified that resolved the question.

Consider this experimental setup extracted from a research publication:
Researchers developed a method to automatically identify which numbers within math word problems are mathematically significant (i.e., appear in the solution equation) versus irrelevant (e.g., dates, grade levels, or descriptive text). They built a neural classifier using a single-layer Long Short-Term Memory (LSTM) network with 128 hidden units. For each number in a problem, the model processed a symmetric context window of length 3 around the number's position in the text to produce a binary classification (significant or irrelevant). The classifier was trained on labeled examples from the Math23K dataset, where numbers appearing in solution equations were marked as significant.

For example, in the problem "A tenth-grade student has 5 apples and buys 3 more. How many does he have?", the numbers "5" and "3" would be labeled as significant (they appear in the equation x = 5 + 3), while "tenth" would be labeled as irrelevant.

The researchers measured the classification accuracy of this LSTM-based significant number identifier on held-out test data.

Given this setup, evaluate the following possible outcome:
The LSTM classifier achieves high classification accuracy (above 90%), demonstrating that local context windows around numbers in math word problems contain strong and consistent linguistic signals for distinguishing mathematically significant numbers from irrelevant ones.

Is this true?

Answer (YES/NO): YES